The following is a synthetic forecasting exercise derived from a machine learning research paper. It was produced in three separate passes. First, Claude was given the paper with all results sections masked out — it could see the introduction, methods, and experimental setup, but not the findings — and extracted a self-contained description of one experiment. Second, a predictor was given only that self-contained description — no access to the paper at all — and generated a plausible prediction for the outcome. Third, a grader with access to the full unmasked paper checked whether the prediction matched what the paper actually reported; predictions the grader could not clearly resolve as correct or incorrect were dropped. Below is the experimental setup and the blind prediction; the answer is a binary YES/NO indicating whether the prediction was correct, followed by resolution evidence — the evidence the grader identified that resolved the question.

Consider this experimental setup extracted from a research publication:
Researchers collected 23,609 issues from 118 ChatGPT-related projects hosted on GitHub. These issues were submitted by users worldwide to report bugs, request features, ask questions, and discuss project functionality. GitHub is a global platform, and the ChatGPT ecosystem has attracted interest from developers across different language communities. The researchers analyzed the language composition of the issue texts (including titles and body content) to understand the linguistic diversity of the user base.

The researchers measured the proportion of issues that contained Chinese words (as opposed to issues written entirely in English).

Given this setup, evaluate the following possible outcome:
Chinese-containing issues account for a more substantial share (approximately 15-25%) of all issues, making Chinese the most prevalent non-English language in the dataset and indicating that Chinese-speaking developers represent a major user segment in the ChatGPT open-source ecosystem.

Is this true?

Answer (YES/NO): NO